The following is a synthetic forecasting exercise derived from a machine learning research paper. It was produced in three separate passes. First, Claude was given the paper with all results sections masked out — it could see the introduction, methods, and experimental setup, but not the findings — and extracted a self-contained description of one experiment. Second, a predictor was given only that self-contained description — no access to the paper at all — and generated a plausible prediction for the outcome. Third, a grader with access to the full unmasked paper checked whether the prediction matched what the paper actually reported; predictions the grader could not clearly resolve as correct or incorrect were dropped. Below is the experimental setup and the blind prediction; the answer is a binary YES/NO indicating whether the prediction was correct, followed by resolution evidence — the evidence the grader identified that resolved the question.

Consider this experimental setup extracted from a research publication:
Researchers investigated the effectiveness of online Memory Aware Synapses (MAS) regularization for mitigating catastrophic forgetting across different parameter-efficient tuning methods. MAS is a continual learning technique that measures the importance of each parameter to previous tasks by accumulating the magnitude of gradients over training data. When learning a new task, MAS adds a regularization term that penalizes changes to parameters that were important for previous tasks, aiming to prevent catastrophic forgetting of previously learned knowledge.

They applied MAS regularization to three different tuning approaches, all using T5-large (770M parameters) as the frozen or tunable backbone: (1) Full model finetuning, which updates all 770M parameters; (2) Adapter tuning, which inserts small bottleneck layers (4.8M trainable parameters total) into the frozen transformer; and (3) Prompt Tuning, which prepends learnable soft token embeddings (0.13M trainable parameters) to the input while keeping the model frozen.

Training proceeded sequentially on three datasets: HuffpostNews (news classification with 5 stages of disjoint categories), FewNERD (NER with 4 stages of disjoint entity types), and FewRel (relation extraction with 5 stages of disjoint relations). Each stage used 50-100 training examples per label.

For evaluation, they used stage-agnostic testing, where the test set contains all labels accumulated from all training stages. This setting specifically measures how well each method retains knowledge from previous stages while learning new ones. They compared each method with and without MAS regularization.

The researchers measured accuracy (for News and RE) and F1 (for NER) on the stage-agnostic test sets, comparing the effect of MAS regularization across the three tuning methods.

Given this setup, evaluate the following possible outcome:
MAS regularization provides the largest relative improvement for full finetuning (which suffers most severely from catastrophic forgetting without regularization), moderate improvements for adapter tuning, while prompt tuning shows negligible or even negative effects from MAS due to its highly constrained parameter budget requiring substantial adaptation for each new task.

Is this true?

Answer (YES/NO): NO